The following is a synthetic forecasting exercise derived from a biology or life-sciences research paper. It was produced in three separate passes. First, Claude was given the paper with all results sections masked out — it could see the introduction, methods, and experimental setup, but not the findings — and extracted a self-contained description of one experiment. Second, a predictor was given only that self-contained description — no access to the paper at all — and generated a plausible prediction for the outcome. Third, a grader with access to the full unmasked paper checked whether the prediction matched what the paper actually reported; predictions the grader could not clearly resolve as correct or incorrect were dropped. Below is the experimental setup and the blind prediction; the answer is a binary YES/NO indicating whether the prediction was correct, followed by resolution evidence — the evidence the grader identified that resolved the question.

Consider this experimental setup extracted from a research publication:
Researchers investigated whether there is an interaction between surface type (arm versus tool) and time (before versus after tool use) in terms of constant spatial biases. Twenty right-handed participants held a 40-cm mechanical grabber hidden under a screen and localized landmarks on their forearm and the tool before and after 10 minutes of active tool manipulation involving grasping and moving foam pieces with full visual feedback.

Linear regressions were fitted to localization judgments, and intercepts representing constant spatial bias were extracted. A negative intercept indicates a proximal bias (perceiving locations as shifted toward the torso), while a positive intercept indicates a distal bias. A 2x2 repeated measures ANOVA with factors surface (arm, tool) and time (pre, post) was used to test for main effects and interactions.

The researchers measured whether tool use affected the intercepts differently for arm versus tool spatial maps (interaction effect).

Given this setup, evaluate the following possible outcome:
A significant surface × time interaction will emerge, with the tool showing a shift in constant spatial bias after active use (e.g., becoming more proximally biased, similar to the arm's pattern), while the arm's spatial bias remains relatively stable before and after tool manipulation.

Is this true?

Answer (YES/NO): NO